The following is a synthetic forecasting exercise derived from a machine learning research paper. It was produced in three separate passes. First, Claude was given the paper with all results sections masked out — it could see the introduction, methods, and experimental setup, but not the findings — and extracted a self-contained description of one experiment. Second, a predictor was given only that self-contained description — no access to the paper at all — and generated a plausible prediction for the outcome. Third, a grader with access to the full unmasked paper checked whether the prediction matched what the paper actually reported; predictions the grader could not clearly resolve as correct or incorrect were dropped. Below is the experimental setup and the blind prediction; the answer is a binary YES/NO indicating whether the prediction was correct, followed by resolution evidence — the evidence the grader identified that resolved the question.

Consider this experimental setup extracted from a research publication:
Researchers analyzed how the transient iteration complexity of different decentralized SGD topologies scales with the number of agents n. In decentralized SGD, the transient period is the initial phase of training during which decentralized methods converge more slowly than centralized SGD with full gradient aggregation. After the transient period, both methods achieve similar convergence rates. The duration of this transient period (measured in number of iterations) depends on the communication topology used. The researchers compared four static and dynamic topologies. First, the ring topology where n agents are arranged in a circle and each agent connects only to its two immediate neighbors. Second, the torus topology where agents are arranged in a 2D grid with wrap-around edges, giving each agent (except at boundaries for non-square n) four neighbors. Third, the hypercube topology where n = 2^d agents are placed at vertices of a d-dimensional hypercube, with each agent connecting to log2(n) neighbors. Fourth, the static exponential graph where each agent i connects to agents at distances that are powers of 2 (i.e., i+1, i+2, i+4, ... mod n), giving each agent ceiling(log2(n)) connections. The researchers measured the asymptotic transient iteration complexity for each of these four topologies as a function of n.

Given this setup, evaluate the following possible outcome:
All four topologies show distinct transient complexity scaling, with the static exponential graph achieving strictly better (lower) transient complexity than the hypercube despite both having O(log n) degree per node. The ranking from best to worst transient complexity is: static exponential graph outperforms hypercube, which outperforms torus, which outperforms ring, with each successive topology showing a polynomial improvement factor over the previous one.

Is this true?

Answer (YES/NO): NO